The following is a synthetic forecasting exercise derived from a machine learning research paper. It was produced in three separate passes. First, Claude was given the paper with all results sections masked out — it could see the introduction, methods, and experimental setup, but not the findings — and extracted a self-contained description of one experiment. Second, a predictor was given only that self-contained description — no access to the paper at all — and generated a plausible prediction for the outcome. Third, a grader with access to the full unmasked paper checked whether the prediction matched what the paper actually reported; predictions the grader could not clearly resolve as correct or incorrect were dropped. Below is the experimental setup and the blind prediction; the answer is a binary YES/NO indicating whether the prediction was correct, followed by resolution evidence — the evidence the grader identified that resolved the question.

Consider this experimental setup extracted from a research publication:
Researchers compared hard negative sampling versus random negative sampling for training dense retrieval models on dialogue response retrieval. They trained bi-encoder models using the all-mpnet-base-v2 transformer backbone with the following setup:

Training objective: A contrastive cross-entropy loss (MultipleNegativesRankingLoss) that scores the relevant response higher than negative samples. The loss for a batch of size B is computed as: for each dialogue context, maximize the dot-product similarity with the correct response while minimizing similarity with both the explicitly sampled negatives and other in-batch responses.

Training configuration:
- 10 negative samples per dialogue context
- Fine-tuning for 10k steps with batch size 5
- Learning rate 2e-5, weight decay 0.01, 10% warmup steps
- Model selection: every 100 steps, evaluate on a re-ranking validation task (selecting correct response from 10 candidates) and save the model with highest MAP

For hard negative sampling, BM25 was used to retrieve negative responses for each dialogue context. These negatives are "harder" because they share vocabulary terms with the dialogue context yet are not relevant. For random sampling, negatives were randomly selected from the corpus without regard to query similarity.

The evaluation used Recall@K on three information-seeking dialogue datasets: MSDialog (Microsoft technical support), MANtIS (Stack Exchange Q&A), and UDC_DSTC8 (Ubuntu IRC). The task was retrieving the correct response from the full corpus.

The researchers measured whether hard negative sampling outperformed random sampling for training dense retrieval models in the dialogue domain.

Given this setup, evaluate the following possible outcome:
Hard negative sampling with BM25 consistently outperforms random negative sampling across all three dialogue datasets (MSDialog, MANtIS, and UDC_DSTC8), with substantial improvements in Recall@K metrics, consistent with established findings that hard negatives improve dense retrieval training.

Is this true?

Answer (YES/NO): NO